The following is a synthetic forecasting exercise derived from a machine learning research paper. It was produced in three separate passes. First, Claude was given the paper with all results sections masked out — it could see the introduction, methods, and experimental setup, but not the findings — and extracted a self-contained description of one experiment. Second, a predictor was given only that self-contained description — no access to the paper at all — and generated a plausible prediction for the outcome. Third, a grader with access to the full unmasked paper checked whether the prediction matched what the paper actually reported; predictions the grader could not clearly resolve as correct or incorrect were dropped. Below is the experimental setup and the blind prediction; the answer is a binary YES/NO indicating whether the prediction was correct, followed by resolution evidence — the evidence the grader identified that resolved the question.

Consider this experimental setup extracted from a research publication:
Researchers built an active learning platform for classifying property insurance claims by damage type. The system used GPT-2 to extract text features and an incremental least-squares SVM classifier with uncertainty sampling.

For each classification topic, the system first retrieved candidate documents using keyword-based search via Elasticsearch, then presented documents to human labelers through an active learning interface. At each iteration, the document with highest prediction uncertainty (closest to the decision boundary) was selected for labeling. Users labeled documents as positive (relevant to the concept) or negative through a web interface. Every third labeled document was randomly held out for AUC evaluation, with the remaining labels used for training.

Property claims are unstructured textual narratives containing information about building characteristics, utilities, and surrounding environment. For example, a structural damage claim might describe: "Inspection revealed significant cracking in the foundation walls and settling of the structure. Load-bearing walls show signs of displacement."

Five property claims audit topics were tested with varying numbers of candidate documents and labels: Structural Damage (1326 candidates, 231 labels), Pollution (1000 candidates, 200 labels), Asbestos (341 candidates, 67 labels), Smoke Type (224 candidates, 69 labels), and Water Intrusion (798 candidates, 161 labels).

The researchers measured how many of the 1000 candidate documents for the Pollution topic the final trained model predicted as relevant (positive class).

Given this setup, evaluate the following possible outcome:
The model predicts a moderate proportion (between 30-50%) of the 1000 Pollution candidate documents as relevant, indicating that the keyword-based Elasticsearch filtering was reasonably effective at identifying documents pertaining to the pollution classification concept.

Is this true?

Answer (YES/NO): NO